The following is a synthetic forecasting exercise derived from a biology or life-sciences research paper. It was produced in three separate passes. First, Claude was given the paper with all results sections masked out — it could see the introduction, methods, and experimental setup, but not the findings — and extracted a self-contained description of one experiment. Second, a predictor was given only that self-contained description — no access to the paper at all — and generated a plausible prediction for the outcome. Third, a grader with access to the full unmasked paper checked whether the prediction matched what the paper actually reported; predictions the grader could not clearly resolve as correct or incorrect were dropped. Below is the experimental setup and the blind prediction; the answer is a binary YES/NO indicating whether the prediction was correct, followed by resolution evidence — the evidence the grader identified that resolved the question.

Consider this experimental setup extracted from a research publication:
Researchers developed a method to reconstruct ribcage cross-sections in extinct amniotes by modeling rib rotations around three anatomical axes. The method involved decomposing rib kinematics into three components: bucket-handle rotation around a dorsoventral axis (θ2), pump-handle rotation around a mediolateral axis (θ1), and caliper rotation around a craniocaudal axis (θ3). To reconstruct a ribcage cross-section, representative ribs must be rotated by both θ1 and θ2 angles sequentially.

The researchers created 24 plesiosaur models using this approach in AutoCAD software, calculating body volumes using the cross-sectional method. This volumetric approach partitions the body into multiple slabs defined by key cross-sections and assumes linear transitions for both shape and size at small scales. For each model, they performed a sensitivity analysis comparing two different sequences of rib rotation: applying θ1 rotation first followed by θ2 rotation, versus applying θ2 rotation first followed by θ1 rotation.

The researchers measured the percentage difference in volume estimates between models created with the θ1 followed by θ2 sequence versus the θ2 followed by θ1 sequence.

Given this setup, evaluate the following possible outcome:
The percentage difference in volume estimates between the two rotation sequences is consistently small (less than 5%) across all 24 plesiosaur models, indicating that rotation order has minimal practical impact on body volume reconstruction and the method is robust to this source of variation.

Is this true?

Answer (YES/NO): YES